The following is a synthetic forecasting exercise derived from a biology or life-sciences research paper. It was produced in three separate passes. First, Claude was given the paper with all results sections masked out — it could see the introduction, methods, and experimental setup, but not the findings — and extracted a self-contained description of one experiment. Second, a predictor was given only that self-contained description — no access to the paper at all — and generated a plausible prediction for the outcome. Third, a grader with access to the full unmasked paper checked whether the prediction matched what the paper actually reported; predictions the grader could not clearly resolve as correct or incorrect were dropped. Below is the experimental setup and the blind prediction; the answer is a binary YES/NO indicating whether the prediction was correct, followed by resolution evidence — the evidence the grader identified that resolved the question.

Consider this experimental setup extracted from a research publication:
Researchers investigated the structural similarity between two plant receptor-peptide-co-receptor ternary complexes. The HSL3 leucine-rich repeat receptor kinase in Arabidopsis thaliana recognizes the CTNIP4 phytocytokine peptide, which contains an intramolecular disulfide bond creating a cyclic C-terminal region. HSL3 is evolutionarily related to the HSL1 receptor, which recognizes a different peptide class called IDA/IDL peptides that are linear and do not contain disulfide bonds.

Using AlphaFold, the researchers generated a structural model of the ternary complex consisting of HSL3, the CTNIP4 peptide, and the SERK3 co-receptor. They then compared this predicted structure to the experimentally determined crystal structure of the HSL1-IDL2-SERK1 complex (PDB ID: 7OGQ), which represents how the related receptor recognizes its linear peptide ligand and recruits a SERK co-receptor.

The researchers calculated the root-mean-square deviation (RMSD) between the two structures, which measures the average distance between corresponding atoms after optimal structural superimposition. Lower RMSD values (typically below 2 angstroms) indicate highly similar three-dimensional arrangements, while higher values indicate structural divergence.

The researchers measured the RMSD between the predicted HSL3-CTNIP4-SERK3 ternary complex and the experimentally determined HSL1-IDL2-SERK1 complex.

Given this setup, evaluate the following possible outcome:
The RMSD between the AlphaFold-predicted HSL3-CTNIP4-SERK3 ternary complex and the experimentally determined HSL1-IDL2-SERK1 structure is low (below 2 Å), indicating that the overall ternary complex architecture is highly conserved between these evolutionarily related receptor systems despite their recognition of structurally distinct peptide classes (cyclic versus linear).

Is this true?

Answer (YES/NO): YES